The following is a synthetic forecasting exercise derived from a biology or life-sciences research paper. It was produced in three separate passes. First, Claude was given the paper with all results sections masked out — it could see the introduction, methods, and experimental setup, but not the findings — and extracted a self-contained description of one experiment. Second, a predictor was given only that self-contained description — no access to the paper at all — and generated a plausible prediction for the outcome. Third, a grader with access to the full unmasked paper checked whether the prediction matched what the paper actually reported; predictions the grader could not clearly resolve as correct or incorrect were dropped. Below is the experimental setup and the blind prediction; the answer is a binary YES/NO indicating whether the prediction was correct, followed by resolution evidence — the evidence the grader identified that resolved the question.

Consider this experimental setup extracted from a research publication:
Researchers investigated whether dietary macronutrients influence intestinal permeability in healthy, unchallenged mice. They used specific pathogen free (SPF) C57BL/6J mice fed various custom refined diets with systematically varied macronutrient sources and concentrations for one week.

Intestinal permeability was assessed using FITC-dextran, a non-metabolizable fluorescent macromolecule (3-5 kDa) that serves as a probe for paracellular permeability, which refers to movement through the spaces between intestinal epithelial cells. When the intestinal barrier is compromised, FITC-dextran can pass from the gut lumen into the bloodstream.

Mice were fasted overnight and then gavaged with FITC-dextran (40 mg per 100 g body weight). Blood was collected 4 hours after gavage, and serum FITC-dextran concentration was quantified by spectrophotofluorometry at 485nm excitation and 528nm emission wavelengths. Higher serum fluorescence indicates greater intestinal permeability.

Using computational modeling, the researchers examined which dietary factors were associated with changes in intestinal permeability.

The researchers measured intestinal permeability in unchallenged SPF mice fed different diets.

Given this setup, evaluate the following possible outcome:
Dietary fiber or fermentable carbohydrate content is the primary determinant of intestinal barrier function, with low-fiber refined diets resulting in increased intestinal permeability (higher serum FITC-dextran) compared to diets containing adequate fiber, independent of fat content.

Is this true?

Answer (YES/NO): NO